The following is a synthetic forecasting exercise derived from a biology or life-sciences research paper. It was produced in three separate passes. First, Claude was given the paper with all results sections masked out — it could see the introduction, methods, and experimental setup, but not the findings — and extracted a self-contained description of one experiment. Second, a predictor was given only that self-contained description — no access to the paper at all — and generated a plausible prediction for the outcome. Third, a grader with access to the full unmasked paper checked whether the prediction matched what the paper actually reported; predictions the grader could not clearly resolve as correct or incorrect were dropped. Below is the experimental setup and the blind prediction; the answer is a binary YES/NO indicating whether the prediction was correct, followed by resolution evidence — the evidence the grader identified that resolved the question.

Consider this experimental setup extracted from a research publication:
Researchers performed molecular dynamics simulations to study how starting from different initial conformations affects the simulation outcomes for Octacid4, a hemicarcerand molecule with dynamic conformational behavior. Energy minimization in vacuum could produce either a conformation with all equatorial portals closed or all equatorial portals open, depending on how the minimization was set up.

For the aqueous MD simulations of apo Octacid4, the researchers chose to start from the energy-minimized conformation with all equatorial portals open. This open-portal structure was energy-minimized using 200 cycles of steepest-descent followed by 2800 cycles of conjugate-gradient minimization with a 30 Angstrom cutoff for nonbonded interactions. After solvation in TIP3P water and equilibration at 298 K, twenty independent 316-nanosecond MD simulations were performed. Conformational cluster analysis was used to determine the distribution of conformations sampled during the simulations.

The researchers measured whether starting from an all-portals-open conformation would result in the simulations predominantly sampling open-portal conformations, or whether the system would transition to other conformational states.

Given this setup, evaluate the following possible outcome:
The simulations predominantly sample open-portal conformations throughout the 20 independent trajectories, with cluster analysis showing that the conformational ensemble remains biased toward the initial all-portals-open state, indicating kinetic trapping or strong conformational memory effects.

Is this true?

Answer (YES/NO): NO